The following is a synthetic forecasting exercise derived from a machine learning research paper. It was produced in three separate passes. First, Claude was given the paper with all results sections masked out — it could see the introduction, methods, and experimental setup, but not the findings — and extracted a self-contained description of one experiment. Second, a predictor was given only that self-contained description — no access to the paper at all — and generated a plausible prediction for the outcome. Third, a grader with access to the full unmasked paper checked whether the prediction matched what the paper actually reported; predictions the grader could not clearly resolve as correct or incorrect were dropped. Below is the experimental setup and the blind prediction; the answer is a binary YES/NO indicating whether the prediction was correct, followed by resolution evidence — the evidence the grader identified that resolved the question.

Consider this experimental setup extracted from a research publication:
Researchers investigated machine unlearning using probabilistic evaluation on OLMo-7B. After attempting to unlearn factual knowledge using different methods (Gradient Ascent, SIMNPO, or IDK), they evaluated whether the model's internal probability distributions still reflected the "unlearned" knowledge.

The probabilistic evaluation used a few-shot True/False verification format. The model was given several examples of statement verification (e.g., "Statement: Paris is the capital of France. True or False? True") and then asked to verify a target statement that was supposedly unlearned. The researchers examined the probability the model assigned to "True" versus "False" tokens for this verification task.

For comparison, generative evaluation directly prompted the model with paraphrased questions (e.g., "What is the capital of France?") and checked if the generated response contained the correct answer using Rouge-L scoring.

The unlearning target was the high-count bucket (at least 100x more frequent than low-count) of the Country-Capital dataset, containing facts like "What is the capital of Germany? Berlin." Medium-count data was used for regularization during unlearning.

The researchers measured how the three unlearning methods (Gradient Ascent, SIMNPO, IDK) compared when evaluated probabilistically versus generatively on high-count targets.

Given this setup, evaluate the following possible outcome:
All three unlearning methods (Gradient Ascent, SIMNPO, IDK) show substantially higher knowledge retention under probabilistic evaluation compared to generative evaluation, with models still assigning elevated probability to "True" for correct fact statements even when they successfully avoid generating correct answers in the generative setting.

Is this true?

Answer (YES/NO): YES